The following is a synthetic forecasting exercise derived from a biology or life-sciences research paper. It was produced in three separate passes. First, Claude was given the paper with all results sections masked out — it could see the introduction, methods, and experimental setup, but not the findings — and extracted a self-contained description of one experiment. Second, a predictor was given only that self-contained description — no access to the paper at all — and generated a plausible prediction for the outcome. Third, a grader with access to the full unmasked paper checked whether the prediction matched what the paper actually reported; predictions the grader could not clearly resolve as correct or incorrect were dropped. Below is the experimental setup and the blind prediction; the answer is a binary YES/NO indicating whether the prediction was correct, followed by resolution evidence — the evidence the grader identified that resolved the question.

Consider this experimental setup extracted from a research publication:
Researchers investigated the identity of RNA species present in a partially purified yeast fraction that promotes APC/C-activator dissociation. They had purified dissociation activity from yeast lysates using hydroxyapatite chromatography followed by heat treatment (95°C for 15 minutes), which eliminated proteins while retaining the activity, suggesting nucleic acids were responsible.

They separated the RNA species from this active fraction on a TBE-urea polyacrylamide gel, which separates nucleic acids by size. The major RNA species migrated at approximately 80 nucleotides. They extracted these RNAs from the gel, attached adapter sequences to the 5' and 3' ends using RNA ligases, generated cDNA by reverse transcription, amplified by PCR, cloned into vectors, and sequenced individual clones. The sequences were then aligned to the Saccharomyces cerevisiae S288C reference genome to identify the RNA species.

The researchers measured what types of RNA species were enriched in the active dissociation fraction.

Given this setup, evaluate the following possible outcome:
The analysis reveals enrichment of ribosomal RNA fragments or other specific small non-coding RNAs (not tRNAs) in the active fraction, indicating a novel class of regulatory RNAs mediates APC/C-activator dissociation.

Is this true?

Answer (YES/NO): NO